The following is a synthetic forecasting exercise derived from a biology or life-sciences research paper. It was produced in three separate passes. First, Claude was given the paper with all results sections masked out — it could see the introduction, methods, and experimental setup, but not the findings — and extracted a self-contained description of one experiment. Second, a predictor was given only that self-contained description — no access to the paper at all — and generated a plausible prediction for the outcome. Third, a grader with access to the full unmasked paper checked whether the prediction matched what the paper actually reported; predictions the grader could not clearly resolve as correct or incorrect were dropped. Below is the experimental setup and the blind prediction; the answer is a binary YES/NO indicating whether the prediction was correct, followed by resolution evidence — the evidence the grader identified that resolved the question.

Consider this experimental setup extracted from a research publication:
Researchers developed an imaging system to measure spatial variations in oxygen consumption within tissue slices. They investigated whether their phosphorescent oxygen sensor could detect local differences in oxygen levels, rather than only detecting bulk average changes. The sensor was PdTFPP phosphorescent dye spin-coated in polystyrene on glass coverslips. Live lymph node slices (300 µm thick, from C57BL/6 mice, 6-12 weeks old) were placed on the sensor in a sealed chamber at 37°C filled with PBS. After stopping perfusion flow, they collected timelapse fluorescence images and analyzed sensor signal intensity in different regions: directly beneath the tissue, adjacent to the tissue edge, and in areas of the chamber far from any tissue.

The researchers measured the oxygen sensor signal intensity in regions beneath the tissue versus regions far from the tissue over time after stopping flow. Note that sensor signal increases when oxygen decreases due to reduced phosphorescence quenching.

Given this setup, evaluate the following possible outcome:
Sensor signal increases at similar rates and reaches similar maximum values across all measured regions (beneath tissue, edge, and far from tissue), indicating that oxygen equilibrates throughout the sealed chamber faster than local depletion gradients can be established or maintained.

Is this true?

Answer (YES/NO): NO